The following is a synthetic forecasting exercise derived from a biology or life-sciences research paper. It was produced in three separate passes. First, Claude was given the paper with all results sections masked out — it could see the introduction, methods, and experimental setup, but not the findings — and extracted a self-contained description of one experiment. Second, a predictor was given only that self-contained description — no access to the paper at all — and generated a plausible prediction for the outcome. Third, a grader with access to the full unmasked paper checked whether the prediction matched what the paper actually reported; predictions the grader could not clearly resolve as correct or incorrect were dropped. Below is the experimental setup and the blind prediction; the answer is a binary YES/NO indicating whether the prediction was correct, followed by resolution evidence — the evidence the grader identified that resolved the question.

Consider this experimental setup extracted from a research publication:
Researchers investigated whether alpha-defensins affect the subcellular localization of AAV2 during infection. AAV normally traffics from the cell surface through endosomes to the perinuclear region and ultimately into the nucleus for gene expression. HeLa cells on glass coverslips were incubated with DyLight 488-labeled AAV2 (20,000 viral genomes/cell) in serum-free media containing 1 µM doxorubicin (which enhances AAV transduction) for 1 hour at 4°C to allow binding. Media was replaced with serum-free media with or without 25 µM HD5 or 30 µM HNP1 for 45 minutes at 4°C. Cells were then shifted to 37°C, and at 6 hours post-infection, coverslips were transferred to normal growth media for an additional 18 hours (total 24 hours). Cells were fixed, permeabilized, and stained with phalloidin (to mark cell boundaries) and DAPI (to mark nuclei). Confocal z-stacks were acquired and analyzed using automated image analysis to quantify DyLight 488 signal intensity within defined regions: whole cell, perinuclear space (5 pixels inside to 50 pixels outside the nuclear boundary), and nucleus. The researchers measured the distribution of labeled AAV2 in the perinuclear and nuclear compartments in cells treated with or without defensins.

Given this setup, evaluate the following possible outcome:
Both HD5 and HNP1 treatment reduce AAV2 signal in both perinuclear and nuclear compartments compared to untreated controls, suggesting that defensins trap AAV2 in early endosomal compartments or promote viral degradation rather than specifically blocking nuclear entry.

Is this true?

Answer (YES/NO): NO